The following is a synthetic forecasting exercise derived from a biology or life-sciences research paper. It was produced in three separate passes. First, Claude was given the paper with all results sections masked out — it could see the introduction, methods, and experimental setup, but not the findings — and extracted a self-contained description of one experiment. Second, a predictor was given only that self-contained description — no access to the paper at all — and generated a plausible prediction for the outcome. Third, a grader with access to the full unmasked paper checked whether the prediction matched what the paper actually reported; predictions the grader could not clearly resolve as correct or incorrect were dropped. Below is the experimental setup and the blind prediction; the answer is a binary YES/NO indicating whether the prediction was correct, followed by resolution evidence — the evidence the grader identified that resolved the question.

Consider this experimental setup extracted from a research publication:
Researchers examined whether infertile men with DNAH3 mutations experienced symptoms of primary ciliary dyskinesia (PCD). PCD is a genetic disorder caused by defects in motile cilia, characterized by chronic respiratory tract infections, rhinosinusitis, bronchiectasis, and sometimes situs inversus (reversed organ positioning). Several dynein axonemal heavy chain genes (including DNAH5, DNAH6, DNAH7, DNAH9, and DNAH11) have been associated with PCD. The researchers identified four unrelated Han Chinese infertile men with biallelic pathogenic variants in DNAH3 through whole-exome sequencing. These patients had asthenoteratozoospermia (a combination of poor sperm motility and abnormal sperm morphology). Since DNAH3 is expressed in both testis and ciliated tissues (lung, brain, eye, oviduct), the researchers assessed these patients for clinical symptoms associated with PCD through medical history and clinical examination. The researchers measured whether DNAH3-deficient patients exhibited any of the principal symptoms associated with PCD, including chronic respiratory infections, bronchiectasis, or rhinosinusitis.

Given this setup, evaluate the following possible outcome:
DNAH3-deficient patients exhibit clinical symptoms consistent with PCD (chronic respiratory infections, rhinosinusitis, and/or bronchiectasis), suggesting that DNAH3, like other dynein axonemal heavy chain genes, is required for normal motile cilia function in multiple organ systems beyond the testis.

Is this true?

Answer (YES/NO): NO